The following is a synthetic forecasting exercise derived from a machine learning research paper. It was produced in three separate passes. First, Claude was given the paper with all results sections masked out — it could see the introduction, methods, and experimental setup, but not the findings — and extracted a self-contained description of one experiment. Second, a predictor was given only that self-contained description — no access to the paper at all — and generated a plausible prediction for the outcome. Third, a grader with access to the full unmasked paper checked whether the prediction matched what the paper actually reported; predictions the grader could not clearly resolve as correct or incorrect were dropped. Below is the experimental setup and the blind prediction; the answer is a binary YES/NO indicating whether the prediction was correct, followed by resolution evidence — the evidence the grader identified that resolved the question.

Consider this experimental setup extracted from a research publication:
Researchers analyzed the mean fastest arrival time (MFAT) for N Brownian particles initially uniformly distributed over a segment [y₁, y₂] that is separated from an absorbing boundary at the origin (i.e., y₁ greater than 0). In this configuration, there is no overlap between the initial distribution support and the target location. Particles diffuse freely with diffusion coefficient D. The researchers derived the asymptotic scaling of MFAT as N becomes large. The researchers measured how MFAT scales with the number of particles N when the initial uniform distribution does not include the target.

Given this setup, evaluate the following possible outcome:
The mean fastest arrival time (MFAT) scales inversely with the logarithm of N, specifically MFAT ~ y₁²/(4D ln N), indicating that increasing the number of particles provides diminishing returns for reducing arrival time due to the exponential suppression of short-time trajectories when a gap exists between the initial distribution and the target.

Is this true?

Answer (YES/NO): YES